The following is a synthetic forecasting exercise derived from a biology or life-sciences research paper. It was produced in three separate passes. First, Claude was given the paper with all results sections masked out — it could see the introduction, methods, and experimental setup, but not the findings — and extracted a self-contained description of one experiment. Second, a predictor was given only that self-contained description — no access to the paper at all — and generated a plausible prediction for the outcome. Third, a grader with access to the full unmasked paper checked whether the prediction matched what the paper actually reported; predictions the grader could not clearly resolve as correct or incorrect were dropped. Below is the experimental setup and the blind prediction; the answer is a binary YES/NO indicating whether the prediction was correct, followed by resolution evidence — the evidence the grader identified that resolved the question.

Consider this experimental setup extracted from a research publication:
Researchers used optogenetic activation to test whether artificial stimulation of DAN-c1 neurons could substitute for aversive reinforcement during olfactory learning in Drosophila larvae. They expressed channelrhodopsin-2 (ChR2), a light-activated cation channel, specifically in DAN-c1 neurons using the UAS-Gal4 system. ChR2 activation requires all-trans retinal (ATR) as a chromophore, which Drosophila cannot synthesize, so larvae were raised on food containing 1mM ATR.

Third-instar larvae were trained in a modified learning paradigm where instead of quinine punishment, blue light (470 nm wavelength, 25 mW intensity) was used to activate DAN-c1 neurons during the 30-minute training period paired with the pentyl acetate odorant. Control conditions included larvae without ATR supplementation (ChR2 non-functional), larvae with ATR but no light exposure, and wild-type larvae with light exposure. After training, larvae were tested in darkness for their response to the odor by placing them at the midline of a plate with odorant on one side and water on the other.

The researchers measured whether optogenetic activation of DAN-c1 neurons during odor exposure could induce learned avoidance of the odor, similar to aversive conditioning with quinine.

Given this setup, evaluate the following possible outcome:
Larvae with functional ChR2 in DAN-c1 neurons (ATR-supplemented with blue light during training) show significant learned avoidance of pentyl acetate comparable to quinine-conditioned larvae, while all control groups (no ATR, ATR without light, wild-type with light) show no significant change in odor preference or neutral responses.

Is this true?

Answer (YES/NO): NO